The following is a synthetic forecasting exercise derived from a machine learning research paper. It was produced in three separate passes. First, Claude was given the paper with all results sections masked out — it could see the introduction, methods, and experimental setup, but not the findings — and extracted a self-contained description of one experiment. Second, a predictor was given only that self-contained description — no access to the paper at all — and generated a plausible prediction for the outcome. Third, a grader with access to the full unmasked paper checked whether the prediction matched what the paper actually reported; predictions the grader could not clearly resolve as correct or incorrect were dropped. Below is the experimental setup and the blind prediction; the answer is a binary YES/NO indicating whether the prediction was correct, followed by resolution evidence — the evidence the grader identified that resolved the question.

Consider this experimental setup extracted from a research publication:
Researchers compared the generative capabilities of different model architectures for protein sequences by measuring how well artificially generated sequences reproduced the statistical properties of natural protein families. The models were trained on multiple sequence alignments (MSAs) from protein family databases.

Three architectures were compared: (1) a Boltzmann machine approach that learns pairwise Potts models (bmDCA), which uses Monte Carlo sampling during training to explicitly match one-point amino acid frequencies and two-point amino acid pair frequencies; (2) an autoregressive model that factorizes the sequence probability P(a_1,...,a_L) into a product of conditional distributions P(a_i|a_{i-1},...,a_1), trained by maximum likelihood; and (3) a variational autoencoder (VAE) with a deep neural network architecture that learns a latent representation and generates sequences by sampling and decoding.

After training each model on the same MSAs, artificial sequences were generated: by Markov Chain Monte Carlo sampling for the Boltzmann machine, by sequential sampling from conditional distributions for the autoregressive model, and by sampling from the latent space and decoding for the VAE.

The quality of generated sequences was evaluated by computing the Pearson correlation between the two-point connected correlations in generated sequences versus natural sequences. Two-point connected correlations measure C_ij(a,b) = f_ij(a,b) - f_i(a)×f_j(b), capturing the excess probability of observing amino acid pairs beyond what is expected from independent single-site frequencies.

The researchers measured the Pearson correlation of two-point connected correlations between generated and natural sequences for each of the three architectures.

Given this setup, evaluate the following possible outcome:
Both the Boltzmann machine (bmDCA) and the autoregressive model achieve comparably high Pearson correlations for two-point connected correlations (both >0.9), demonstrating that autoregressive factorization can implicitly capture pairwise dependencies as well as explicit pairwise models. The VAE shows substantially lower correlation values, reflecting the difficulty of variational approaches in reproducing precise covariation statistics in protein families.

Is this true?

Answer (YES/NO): YES